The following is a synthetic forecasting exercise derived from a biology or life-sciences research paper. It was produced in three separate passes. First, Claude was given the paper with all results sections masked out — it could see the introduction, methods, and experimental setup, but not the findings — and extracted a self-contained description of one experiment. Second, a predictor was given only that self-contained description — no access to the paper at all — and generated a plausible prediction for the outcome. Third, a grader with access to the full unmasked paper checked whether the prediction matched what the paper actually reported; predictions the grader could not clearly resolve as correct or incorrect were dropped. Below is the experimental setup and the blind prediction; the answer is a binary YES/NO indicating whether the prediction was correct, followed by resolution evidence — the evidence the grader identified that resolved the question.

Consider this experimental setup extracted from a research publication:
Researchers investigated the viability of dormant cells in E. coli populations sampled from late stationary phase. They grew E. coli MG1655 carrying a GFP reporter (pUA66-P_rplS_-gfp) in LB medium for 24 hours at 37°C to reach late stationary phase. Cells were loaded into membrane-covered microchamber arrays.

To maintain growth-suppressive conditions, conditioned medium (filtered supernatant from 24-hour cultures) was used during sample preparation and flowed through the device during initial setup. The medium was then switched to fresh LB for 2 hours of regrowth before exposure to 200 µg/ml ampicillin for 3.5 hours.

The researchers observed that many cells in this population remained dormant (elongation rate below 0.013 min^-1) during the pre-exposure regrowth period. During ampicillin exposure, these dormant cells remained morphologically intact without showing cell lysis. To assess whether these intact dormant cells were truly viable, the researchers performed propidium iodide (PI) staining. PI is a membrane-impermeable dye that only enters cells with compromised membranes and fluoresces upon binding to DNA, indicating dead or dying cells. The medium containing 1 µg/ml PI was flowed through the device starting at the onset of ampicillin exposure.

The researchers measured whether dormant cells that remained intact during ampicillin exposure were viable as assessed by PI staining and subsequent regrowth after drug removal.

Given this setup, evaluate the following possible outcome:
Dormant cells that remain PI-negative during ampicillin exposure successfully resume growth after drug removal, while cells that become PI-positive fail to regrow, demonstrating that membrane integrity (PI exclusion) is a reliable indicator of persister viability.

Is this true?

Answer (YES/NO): NO